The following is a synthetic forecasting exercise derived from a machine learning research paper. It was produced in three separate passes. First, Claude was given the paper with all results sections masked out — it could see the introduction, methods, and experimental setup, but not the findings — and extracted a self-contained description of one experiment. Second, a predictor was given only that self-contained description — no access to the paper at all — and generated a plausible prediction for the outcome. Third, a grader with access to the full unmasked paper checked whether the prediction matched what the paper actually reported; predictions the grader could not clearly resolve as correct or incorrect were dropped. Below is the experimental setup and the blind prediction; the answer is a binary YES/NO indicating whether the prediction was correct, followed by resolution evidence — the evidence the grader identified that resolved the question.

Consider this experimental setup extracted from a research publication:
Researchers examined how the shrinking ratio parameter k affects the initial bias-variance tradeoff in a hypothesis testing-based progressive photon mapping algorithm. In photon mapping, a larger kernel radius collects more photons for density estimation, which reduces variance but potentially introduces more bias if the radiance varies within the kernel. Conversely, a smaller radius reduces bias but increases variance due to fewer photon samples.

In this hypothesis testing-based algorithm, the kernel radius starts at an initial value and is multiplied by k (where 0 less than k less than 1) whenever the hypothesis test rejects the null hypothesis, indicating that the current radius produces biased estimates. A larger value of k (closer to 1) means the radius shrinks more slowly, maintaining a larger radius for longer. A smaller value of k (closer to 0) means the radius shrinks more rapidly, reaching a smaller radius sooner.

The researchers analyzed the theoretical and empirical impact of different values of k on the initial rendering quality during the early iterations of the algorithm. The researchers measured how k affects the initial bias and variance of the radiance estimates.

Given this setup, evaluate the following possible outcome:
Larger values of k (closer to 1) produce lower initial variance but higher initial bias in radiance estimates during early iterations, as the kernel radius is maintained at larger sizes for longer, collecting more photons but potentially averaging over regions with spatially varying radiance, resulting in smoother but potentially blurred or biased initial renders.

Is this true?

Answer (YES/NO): YES